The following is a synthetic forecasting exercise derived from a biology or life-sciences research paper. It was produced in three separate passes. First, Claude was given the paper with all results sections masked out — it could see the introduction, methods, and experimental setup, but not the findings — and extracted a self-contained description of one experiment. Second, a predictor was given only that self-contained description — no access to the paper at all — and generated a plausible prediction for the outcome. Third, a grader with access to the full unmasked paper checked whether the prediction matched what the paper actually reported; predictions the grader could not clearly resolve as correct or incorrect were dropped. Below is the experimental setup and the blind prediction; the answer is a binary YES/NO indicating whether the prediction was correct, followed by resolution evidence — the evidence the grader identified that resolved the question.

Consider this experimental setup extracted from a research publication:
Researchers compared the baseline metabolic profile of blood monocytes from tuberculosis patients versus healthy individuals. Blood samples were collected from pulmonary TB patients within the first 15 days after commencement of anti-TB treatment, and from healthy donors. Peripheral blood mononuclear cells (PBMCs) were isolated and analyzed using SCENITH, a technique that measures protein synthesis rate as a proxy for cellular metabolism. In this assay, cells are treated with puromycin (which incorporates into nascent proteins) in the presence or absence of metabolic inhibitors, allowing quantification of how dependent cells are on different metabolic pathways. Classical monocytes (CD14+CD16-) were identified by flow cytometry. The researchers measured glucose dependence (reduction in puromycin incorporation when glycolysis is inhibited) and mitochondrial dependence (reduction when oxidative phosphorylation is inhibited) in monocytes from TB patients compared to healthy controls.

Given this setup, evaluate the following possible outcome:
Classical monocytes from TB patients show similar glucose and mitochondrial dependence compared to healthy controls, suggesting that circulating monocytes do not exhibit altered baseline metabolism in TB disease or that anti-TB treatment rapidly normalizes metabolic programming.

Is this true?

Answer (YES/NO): YES